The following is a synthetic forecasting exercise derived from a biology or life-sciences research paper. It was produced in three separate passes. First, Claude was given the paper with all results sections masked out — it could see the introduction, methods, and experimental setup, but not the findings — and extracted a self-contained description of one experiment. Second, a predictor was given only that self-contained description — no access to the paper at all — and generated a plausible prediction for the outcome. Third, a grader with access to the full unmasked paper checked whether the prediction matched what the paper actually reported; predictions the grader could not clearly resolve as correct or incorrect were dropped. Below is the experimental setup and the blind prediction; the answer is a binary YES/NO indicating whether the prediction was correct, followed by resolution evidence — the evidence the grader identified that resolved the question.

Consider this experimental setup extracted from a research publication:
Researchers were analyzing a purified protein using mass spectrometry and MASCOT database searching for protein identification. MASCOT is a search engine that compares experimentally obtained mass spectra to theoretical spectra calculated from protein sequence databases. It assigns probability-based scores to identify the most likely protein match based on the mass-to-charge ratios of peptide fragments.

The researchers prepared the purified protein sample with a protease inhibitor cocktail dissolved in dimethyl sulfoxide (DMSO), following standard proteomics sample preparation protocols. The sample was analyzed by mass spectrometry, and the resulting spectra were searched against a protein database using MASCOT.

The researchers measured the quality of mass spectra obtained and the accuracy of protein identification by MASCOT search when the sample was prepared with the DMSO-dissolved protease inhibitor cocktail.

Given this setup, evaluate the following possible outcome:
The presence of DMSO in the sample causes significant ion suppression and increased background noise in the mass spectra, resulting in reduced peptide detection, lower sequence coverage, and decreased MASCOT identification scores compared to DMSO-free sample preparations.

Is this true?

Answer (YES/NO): NO